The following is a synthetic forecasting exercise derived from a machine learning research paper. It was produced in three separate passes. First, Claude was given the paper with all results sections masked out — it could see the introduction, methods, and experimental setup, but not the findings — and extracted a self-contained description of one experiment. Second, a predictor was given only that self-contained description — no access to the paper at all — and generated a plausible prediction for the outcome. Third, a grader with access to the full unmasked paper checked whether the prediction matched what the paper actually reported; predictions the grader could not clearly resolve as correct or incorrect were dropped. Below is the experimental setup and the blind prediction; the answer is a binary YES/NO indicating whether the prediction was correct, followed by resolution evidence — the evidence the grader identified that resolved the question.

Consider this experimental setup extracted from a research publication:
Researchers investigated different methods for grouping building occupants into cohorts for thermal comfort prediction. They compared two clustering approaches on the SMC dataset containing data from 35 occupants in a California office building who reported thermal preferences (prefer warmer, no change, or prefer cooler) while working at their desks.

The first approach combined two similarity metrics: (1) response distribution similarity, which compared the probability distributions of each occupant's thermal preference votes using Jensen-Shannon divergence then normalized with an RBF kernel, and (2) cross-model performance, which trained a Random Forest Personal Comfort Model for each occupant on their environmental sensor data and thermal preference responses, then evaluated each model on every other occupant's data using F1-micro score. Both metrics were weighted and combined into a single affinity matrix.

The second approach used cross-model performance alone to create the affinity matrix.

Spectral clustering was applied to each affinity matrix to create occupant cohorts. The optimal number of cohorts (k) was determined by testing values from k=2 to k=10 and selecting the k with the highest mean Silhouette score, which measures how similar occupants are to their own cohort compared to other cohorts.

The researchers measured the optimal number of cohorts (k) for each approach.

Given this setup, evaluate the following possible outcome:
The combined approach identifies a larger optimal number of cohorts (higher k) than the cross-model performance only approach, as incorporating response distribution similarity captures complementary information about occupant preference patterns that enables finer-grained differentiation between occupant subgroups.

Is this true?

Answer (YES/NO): NO